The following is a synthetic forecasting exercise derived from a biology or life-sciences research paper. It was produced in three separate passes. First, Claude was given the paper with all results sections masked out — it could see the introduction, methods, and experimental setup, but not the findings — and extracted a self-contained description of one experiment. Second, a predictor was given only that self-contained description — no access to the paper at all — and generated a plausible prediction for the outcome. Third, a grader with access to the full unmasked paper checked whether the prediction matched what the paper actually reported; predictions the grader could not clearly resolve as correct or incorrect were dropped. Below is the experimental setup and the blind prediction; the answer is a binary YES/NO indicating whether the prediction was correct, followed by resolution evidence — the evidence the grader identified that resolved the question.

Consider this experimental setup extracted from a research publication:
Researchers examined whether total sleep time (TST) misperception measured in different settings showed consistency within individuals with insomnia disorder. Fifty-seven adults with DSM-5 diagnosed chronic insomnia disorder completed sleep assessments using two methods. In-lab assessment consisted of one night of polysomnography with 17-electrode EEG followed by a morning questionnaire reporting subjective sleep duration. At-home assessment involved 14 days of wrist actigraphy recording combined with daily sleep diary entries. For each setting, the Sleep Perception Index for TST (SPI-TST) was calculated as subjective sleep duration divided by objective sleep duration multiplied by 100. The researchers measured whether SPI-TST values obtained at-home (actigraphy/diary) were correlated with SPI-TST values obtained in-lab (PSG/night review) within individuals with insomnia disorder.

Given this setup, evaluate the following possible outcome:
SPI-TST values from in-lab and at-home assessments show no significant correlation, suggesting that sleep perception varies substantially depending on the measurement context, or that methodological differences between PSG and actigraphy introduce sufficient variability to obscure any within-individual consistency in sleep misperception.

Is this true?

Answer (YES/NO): NO